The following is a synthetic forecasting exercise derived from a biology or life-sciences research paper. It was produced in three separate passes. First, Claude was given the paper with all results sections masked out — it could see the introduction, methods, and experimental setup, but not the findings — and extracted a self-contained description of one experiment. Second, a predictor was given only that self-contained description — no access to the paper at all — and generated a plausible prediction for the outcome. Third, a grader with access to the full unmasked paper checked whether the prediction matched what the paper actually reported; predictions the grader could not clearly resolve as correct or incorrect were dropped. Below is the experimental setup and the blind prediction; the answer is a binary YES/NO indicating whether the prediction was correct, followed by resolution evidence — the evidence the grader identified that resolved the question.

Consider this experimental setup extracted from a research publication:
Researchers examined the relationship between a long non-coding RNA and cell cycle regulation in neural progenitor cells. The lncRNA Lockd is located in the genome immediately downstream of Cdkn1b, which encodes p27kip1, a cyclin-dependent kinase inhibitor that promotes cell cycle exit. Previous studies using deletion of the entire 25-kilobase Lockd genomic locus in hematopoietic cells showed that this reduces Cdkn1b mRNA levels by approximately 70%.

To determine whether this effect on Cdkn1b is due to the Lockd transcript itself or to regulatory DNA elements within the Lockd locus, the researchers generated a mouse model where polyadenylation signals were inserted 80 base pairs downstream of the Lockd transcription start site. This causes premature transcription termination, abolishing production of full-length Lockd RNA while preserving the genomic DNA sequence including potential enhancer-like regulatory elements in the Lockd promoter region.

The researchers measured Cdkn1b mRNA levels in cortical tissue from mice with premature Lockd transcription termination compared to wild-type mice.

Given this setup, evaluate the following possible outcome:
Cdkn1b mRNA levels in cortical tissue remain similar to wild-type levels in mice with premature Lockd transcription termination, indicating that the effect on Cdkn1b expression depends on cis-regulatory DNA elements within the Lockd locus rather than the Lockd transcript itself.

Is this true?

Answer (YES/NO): NO